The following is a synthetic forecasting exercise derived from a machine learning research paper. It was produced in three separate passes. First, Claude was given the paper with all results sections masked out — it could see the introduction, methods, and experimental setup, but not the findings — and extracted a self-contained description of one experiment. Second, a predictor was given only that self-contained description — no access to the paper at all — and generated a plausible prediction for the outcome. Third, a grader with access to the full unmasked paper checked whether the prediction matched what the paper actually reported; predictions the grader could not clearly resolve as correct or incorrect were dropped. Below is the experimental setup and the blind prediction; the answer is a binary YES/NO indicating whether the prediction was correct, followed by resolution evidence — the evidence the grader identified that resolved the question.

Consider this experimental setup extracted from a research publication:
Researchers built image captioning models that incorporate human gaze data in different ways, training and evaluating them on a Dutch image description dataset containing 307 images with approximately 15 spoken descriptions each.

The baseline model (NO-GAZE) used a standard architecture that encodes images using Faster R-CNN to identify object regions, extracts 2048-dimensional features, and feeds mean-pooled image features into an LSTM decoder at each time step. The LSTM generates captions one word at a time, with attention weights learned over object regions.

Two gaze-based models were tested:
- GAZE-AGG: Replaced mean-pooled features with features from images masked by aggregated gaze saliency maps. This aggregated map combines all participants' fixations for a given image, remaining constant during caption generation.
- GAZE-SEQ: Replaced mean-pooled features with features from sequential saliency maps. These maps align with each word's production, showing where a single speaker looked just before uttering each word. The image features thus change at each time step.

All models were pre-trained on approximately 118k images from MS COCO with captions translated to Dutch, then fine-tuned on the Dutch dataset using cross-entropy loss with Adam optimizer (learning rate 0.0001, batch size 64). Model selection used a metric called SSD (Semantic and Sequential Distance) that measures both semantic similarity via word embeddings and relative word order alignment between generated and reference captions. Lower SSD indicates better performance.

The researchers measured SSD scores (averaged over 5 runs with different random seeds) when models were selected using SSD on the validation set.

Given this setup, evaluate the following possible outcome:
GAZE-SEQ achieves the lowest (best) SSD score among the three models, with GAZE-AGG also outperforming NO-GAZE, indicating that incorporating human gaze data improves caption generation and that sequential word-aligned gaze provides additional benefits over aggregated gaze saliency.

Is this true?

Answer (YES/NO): NO